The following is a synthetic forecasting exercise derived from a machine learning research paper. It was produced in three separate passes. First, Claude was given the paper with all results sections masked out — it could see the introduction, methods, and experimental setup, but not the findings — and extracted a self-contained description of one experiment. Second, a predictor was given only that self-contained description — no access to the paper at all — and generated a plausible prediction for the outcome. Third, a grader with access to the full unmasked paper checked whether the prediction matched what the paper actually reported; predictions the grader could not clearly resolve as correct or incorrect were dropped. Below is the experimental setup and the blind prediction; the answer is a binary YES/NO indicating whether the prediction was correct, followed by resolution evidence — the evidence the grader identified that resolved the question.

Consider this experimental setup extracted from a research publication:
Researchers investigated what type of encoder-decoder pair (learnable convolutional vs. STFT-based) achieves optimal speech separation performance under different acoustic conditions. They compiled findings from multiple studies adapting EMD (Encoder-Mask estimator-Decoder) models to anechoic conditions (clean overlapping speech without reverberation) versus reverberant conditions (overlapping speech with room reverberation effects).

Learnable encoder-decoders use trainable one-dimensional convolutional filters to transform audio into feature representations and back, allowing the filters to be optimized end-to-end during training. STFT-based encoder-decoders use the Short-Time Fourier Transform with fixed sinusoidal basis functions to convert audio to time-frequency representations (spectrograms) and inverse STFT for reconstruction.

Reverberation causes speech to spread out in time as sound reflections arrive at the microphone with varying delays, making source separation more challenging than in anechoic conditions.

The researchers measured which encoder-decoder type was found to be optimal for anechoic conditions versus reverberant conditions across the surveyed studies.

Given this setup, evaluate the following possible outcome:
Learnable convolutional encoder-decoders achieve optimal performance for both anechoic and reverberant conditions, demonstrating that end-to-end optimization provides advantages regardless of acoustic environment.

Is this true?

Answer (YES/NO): NO